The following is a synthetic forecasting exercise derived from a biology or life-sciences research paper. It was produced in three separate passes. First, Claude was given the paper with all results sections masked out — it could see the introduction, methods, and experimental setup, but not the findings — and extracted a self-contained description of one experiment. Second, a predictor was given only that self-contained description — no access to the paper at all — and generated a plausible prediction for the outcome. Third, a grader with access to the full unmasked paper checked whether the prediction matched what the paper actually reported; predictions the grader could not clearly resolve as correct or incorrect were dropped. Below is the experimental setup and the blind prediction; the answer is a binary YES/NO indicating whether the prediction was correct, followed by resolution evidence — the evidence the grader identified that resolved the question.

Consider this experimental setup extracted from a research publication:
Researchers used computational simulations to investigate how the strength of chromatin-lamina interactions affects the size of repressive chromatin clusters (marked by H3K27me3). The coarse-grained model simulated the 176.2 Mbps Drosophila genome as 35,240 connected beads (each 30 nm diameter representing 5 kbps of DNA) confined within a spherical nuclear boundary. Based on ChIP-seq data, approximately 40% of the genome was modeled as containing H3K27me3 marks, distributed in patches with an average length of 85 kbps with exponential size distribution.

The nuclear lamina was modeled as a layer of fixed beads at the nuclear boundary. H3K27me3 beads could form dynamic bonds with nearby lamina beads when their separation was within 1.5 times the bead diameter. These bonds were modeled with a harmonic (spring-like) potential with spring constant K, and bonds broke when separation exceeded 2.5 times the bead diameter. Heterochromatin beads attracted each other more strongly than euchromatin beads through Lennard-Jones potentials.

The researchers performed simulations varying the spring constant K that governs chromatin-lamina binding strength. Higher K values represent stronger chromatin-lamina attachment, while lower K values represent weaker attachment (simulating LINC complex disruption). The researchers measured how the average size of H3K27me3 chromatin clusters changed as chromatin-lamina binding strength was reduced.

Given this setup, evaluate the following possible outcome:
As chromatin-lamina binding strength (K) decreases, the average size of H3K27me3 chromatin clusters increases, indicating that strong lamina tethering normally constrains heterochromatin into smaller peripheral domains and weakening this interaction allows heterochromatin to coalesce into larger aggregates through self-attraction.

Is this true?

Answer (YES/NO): YES